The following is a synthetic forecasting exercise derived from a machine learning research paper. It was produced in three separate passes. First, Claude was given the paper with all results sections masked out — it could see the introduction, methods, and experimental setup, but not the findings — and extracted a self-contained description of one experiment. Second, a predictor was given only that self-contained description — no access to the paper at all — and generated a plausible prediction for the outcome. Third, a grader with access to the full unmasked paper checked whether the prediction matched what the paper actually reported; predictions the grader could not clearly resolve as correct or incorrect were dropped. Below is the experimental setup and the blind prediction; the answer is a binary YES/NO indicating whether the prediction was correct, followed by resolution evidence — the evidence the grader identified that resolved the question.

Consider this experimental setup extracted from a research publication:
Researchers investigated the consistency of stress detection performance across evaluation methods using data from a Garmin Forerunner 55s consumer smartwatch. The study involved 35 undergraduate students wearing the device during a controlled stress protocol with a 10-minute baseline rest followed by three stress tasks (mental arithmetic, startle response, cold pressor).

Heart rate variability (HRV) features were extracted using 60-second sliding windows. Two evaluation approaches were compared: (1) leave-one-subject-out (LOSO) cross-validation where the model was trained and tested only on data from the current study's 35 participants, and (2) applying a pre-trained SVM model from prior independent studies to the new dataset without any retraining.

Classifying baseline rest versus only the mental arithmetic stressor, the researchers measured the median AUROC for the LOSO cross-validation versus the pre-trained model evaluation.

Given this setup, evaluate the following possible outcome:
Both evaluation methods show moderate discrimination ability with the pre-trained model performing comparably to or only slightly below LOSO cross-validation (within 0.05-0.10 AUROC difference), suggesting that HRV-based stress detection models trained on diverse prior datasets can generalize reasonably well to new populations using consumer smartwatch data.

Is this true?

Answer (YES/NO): NO